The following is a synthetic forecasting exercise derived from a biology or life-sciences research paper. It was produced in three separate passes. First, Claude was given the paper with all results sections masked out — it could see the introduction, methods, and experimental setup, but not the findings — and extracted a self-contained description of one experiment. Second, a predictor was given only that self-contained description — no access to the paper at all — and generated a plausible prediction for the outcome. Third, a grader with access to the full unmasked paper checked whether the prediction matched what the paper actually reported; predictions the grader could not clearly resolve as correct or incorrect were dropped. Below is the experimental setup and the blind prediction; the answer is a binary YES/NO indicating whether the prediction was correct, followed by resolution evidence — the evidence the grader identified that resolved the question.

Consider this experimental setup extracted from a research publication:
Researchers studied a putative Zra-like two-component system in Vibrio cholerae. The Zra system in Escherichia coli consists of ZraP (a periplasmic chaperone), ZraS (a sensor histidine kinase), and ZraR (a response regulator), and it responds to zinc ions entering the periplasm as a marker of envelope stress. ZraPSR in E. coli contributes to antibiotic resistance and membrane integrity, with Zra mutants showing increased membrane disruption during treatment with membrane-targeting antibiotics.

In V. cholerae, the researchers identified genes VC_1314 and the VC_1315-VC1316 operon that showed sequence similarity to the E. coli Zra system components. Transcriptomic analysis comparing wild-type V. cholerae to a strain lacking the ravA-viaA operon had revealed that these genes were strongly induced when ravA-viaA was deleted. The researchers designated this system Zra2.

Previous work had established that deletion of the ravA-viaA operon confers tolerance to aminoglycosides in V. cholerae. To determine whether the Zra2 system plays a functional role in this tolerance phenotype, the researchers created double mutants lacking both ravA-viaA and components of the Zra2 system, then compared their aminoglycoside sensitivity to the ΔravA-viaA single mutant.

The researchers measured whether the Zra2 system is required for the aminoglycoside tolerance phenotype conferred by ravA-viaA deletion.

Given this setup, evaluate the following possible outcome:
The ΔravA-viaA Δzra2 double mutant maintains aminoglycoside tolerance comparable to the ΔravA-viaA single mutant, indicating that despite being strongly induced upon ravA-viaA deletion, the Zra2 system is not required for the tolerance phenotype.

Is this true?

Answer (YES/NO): NO